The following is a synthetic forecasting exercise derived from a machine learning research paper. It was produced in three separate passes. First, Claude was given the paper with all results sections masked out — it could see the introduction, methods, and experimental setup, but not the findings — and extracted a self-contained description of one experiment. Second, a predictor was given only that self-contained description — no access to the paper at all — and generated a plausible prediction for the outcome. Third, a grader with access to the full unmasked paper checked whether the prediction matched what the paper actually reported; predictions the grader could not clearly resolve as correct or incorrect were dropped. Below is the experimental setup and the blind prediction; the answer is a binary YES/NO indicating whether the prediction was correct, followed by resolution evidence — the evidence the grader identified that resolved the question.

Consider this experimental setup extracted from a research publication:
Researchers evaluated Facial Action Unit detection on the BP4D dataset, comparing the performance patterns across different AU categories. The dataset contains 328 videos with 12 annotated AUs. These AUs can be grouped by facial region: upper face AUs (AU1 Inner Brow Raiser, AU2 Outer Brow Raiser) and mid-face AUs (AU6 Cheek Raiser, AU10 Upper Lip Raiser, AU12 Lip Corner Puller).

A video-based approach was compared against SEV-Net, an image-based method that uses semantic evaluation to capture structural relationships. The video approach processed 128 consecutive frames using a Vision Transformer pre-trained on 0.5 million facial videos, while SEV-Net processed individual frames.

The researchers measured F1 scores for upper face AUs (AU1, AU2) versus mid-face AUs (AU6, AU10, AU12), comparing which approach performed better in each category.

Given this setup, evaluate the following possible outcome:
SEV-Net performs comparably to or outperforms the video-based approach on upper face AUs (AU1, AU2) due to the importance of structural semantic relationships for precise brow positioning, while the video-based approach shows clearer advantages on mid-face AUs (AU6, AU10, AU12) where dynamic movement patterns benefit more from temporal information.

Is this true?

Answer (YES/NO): NO